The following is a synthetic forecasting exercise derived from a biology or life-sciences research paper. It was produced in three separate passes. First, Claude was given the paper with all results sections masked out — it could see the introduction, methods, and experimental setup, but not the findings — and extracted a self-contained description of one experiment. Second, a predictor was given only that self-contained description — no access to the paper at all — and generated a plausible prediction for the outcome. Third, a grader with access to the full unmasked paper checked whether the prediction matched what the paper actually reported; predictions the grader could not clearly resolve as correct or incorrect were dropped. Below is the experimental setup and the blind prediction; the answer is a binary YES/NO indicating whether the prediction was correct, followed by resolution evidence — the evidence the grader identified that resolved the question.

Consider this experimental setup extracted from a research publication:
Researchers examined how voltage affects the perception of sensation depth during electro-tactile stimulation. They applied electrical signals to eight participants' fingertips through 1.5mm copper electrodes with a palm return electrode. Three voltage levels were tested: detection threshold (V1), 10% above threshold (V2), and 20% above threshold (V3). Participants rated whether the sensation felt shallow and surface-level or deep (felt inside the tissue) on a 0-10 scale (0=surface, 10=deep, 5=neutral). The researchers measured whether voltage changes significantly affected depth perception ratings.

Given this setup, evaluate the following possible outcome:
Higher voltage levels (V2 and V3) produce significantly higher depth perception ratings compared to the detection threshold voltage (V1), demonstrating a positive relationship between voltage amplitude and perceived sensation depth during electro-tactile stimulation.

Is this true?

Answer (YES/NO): YES